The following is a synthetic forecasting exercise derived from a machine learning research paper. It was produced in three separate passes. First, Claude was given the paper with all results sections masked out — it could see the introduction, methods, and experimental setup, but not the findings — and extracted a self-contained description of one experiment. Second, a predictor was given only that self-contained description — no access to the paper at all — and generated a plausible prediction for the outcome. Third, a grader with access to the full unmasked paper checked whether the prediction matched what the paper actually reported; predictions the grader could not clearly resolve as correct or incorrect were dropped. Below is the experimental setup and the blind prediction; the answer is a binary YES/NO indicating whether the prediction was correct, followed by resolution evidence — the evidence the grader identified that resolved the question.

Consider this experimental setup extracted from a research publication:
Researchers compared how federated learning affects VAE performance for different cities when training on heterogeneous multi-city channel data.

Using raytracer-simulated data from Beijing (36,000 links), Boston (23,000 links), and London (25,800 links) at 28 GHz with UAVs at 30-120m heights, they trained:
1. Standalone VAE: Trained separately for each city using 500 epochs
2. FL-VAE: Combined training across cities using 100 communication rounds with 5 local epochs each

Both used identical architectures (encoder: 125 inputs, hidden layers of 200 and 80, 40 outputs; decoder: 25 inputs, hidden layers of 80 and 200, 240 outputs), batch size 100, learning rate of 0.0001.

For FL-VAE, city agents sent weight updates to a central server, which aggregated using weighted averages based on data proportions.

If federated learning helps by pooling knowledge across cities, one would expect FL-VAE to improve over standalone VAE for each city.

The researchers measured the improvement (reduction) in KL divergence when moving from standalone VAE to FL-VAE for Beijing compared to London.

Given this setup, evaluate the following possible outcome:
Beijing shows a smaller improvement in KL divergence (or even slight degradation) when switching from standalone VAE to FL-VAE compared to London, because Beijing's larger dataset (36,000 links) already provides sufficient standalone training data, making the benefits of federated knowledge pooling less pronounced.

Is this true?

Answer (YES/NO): NO